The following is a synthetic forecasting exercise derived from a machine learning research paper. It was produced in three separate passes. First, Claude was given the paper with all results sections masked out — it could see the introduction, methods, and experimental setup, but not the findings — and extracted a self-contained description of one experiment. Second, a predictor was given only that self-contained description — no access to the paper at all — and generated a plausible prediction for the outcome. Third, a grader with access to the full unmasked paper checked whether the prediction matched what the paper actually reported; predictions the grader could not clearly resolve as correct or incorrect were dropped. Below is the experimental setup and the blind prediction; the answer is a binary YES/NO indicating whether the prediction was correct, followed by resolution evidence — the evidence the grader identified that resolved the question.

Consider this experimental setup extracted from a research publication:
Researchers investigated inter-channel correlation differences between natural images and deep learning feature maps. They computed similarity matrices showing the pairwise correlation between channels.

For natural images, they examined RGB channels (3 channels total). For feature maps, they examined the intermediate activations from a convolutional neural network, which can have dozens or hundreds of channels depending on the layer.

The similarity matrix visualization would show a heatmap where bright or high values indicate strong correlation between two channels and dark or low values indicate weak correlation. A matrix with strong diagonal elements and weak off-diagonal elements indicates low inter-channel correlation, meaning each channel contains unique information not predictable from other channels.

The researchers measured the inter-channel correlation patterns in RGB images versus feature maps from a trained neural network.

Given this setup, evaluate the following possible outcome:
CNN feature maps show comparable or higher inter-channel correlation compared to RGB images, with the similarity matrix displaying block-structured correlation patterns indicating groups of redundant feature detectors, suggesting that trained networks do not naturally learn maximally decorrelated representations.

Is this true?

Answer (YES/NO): NO